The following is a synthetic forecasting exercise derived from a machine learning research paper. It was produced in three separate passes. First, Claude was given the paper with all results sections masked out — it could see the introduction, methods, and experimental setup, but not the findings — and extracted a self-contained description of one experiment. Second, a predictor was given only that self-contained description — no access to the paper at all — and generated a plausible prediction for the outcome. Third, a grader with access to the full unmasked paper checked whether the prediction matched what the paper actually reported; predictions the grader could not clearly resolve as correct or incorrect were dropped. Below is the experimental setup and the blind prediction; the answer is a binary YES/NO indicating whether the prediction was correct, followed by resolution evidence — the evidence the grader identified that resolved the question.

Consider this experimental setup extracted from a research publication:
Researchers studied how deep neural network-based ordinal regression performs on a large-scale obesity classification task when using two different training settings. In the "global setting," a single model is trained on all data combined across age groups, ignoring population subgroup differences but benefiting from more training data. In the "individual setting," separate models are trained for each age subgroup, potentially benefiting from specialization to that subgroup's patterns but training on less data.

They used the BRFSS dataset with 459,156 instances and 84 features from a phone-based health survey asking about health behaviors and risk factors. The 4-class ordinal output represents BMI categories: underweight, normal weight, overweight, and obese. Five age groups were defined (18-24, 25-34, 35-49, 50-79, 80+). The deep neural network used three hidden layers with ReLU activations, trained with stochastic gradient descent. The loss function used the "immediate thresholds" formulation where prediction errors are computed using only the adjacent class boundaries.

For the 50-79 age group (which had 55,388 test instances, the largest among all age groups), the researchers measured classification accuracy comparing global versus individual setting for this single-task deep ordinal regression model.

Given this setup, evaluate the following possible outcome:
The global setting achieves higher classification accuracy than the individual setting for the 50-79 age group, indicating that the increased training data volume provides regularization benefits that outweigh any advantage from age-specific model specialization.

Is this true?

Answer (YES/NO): YES